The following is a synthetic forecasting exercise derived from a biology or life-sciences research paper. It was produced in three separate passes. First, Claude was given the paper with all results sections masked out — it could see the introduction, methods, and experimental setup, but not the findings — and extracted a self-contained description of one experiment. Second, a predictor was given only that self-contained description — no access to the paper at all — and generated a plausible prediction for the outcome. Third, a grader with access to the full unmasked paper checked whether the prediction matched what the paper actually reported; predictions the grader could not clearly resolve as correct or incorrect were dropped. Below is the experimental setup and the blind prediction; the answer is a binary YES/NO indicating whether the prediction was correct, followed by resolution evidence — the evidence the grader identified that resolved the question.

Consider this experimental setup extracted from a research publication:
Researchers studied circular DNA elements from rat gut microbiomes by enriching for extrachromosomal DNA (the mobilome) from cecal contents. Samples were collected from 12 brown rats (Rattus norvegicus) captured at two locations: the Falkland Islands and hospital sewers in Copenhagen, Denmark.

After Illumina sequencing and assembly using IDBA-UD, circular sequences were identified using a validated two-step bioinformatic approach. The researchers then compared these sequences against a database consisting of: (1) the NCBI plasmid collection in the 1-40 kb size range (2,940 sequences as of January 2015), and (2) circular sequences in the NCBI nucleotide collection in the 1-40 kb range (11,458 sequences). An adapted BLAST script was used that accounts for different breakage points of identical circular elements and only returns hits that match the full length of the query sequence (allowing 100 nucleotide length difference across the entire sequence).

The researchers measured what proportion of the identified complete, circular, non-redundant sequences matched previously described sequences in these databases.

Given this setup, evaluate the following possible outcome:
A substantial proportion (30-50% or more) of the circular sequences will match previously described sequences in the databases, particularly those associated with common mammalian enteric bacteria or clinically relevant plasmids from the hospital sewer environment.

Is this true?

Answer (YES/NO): NO